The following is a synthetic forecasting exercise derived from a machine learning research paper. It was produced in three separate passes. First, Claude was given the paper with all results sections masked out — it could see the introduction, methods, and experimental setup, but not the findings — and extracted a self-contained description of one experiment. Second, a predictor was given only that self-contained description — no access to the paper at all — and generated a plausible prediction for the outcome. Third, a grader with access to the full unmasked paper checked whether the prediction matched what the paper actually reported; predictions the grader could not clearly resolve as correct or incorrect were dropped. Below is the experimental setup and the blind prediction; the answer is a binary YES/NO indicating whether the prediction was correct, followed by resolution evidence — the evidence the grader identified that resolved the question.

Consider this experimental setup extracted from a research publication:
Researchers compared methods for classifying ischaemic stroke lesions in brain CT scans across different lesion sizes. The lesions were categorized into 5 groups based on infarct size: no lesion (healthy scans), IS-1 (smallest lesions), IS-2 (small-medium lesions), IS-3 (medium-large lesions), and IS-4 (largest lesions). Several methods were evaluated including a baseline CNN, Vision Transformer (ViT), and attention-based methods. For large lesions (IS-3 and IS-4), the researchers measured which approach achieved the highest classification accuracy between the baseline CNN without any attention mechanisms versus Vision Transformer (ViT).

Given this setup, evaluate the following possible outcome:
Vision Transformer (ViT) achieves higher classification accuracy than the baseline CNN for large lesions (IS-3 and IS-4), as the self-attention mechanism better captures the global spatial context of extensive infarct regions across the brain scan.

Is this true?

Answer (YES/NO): NO